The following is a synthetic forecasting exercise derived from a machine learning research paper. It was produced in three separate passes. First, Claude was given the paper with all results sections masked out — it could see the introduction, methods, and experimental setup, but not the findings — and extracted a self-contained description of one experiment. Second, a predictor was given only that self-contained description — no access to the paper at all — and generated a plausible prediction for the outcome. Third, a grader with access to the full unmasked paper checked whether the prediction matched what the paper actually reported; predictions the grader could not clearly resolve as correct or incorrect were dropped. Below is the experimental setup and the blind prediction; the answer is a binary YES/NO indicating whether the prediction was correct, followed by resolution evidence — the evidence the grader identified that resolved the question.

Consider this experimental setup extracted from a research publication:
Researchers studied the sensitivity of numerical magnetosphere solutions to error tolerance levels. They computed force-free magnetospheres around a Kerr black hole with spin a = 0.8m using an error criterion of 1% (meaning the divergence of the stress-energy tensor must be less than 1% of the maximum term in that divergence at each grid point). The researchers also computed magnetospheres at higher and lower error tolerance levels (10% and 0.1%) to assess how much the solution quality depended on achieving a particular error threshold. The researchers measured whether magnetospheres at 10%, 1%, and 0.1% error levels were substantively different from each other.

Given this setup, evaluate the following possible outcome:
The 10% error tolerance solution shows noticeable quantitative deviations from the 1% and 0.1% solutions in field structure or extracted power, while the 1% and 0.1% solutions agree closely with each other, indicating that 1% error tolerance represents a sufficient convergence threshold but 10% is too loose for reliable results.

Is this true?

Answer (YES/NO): NO